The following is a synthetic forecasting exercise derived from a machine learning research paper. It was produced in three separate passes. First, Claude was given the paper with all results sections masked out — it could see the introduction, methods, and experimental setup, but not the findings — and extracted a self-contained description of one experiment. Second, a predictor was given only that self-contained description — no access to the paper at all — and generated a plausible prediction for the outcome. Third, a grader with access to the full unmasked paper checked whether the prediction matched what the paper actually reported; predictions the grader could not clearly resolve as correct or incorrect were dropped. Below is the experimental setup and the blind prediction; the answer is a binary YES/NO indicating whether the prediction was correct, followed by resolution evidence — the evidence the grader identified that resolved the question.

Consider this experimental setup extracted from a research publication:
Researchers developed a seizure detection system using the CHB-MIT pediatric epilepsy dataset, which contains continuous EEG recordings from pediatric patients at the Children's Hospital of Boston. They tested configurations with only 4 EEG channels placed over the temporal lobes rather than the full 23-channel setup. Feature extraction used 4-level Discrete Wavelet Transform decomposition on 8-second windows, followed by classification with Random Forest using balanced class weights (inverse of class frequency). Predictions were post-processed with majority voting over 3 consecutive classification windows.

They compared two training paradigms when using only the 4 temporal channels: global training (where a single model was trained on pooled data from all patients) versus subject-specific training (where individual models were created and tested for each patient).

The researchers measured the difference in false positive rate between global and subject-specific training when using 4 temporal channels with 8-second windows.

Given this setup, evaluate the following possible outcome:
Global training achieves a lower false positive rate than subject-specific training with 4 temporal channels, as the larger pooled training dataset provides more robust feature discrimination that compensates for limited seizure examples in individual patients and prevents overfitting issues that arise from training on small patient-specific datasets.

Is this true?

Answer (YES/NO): NO